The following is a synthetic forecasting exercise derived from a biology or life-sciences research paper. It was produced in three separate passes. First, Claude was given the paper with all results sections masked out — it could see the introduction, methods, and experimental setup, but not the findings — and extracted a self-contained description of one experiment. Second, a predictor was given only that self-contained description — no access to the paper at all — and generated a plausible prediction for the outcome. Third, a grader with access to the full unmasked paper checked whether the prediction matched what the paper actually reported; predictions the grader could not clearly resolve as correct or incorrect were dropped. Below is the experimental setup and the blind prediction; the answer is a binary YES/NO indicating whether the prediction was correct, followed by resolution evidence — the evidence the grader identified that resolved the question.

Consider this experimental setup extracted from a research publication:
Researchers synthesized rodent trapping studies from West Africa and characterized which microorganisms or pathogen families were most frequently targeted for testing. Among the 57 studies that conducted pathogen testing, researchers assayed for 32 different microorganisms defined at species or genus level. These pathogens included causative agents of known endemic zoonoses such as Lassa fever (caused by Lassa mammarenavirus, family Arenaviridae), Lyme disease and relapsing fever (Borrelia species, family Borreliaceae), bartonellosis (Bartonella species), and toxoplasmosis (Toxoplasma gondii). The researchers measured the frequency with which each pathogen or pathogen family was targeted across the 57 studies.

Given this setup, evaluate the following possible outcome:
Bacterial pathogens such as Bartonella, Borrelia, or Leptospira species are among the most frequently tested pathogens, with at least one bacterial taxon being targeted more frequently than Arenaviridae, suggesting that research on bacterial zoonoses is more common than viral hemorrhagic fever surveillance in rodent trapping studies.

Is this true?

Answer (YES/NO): NO